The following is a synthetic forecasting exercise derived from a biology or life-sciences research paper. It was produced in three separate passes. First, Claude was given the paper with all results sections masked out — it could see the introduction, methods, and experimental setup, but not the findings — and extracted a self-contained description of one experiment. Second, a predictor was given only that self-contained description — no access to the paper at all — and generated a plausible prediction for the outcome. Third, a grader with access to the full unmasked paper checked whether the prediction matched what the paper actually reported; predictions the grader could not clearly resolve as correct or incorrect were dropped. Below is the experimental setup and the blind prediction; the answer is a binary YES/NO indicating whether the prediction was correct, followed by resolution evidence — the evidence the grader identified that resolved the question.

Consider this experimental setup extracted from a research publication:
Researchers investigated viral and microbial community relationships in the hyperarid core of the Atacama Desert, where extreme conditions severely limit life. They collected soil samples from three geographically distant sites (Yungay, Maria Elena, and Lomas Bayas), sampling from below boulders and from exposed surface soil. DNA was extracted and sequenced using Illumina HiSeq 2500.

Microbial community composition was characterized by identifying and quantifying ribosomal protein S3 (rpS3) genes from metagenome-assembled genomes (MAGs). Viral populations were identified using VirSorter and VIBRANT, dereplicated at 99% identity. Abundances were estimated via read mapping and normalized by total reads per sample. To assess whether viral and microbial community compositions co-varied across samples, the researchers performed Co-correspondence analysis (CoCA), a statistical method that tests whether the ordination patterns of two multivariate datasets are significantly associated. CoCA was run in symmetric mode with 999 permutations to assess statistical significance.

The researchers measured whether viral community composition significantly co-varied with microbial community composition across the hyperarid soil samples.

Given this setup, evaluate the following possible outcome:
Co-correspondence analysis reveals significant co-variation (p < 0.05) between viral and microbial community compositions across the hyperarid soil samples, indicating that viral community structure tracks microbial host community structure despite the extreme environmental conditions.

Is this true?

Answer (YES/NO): YES